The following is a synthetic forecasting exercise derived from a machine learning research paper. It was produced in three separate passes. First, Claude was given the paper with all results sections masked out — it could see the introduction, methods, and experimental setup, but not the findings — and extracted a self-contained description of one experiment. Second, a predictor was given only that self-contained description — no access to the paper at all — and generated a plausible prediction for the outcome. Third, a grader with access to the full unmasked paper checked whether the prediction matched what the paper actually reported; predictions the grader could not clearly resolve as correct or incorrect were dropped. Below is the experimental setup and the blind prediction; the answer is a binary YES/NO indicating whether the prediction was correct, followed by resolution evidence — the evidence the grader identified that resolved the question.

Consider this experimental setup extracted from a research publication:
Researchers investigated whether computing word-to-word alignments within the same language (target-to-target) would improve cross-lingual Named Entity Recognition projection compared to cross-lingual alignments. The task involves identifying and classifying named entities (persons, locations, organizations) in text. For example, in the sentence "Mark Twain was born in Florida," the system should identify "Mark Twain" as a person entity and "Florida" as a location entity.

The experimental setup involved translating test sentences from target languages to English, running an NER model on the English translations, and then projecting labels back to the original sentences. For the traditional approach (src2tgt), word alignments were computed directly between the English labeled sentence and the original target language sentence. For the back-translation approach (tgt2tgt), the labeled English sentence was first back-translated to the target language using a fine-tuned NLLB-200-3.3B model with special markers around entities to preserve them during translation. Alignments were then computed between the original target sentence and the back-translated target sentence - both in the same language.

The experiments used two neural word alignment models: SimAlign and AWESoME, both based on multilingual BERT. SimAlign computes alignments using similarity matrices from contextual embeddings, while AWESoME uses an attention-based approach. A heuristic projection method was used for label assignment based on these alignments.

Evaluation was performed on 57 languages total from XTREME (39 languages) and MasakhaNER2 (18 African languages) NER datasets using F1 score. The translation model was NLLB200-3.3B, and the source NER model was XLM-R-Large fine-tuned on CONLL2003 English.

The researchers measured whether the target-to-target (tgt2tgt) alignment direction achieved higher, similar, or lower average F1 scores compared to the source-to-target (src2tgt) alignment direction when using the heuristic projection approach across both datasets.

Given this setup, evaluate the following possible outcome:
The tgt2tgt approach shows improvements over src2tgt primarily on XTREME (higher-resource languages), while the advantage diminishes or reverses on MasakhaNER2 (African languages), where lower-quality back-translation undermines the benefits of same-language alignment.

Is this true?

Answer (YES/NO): NO